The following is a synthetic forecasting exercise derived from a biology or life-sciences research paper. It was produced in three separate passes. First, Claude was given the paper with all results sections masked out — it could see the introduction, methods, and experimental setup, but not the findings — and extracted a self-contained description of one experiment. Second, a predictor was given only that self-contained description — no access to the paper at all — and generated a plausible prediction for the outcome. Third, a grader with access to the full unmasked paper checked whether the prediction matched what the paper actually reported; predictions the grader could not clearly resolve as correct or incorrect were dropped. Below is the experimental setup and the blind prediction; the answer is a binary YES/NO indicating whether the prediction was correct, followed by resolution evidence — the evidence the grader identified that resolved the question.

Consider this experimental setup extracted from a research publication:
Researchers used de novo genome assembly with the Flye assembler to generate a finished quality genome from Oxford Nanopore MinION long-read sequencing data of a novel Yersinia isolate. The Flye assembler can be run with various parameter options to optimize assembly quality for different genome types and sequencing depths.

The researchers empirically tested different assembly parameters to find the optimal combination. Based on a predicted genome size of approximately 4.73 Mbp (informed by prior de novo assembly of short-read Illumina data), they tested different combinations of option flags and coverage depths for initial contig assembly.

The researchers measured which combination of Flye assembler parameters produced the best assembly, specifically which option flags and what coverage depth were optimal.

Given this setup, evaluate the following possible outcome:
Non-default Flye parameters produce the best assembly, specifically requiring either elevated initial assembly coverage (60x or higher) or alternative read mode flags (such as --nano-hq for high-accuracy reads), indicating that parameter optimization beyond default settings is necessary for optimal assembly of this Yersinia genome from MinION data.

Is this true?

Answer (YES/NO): NO